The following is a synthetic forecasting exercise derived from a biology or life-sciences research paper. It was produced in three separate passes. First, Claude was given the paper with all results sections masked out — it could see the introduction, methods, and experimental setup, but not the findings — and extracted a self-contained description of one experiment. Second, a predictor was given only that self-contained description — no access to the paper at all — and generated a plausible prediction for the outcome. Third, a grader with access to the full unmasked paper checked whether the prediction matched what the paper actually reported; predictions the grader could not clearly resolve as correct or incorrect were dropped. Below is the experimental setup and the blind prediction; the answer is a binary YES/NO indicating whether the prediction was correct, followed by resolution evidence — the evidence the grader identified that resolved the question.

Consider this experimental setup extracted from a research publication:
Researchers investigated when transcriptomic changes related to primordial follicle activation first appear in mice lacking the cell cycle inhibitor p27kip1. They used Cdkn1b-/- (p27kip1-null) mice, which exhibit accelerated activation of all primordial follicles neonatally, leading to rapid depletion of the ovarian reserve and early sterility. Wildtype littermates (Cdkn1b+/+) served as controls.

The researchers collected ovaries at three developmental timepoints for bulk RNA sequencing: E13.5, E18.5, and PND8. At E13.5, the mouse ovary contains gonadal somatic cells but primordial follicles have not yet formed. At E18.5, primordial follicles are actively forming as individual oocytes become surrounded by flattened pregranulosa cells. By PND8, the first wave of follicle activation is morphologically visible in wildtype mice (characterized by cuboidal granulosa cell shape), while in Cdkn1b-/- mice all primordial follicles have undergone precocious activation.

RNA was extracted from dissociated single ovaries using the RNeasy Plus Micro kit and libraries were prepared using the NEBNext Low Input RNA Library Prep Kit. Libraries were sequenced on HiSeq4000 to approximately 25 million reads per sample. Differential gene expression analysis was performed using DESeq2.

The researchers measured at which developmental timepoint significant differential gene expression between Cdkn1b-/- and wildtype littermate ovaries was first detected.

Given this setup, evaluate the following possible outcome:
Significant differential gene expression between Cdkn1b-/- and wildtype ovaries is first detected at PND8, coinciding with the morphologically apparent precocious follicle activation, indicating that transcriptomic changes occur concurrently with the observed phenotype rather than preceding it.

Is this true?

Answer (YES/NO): NO